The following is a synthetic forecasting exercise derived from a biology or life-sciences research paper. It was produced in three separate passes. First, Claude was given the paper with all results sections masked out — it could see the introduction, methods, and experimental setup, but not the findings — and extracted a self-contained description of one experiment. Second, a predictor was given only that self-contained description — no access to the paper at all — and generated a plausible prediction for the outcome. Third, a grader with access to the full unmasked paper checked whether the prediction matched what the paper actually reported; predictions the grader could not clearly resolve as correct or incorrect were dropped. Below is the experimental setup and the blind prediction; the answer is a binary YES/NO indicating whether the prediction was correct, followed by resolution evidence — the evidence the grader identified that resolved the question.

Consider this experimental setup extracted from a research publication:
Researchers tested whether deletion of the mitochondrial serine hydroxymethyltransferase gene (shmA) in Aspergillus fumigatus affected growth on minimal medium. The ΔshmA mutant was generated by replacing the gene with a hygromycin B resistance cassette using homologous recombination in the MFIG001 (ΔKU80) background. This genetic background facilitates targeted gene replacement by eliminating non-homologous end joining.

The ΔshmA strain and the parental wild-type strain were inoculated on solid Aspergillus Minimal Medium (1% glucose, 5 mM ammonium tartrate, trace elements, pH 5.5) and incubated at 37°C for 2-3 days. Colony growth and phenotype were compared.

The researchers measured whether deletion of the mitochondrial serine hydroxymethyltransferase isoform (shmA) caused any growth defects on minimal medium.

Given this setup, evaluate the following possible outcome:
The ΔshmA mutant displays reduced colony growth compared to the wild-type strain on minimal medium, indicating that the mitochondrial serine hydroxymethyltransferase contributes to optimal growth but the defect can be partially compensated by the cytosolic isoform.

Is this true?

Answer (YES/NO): NO